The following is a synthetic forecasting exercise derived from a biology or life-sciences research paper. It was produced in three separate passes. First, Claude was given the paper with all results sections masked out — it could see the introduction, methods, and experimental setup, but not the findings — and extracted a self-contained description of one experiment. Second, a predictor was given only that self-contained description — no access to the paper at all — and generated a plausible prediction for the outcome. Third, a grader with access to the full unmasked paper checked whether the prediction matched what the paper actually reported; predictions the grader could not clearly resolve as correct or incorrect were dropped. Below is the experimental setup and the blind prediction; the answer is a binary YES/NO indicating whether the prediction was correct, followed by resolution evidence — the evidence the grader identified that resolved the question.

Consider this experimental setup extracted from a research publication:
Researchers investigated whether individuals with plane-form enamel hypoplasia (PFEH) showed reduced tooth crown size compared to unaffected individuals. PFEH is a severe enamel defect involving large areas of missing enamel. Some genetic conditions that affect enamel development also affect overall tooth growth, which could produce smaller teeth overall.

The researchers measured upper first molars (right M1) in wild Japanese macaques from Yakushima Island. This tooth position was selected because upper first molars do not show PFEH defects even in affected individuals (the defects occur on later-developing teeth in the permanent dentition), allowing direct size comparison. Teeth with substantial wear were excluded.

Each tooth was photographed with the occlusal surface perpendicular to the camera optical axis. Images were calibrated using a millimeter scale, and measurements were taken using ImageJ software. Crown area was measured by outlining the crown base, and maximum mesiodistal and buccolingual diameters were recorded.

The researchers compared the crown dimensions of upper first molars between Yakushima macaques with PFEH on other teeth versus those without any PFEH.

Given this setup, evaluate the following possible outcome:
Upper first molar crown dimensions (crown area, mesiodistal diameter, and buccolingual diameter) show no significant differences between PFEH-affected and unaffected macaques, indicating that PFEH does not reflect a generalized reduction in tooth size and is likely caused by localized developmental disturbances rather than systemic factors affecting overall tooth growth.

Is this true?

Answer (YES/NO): NO